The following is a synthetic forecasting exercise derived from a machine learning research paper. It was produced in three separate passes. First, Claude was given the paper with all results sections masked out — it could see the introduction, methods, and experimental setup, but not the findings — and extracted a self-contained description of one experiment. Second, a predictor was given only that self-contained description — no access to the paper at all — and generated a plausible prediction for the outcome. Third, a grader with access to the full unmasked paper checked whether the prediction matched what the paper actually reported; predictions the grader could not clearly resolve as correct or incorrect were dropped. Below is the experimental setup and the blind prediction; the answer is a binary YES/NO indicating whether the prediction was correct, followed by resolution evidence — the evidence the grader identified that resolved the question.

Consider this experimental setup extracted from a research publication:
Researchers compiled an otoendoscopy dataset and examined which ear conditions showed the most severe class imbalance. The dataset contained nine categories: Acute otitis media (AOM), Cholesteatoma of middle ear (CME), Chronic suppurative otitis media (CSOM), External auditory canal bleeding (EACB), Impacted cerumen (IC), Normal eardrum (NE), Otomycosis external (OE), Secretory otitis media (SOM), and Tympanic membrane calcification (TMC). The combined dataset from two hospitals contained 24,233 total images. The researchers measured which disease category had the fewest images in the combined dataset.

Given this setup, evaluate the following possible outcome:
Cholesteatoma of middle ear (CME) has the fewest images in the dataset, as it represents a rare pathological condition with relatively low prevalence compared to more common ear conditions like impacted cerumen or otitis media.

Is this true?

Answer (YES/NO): NO